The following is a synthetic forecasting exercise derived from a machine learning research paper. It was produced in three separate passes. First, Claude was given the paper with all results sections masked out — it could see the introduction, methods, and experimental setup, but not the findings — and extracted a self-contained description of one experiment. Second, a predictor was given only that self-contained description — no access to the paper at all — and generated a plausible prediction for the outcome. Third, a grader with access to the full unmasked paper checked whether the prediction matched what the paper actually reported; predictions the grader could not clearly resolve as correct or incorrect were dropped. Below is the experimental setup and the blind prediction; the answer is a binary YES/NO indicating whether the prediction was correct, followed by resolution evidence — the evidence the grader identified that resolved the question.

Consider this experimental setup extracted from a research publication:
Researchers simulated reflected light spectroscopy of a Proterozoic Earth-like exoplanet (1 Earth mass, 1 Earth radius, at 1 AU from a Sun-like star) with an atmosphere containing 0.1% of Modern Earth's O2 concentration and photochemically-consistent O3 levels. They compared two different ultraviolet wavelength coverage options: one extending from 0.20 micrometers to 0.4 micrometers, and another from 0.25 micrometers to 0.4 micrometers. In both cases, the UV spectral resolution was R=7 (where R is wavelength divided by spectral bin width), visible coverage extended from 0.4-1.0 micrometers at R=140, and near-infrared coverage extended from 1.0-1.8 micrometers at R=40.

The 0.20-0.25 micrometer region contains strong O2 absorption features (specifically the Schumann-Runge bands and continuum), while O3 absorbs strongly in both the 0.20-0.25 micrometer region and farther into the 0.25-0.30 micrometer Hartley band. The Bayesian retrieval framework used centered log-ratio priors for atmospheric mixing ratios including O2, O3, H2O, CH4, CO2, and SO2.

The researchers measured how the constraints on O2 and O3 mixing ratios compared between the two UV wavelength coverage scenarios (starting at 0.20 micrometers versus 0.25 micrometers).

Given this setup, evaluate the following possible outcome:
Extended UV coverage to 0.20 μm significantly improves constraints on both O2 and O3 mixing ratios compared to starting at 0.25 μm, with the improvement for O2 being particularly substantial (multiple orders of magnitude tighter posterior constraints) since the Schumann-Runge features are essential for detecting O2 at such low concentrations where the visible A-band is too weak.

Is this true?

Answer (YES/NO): NO